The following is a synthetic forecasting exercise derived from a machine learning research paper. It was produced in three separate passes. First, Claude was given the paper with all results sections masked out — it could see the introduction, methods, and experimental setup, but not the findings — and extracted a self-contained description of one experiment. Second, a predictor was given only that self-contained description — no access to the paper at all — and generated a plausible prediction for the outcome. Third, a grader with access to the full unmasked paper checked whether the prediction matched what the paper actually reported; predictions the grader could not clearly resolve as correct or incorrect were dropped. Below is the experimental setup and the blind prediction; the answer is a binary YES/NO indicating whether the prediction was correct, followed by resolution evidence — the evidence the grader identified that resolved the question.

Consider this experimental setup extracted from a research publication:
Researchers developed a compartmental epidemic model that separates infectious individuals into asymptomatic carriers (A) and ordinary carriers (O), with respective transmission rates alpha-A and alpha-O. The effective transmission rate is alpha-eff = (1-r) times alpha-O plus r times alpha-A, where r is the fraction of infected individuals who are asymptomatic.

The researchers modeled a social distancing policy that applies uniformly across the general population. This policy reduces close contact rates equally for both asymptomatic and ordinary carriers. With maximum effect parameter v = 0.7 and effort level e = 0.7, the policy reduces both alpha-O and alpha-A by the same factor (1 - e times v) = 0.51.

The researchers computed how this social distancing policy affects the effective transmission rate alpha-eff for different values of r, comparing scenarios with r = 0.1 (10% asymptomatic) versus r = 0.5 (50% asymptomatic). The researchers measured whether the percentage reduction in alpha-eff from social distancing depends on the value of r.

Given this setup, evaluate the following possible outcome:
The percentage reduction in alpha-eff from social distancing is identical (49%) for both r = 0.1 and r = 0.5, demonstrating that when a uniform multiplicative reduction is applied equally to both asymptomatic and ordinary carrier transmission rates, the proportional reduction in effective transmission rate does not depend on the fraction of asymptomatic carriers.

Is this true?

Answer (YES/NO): YES